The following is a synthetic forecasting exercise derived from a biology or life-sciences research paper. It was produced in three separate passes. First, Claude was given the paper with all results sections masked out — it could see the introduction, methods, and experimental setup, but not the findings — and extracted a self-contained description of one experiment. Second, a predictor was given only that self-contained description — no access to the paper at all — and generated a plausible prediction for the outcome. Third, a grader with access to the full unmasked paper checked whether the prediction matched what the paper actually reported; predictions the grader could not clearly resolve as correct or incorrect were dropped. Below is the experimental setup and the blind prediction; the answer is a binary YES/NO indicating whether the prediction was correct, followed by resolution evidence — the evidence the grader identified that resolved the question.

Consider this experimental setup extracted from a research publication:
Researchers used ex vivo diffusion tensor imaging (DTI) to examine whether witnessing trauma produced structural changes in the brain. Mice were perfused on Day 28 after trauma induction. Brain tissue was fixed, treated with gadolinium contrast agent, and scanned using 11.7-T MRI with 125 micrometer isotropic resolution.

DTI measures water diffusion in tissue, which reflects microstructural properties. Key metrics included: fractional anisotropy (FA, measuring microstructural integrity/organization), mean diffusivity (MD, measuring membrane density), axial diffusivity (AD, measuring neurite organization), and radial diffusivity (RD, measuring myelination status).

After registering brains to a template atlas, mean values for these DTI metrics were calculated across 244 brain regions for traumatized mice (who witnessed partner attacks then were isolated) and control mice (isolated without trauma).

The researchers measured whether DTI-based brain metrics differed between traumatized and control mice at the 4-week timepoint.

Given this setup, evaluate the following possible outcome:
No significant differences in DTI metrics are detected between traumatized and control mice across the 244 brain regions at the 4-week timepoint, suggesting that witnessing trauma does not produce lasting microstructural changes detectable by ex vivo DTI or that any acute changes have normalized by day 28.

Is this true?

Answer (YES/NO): NO